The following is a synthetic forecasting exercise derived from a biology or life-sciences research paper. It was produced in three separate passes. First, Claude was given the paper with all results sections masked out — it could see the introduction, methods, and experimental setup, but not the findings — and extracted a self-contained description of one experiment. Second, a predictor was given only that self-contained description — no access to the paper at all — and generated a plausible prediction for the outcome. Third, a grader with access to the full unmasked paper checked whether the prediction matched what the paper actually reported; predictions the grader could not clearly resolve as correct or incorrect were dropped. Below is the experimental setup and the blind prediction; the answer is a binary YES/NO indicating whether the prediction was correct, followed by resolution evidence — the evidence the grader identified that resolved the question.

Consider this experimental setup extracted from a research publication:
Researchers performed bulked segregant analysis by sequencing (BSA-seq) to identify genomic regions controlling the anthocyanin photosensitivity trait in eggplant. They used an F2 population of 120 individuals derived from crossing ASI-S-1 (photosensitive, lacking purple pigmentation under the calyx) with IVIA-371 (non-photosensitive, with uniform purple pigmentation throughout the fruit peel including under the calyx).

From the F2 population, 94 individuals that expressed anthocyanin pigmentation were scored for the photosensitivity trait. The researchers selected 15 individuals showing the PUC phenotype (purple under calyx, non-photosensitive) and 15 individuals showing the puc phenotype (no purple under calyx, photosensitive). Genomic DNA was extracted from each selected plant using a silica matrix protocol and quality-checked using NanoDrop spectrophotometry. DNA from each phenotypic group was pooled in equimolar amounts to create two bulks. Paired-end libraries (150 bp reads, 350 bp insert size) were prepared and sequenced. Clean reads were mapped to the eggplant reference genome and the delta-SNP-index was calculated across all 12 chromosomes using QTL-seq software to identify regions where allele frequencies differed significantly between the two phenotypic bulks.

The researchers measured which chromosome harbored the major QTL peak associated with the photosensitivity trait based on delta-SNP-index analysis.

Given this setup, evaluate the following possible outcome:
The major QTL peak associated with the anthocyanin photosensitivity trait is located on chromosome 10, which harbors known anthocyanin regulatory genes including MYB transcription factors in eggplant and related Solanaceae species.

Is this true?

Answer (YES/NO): NO